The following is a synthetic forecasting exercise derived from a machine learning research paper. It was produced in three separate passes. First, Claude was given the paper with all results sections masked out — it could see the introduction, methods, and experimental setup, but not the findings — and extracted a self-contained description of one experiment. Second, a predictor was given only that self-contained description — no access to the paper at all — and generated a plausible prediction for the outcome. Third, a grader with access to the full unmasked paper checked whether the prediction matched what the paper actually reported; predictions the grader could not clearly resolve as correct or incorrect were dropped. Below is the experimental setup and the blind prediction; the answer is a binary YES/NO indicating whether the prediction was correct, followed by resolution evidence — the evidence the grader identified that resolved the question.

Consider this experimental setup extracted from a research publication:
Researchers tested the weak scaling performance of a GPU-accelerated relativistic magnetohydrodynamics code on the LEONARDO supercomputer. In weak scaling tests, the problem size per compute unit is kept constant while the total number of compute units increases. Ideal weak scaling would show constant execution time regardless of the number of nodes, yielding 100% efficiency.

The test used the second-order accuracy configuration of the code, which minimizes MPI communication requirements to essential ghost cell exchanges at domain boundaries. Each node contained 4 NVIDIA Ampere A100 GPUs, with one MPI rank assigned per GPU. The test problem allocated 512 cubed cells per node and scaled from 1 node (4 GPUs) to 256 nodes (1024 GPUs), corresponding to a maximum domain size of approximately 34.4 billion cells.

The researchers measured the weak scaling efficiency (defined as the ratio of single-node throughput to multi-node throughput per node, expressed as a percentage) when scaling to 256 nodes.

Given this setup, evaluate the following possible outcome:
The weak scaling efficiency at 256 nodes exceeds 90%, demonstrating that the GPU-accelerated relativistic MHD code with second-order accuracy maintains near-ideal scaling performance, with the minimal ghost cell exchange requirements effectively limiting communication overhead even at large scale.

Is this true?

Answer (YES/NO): NO